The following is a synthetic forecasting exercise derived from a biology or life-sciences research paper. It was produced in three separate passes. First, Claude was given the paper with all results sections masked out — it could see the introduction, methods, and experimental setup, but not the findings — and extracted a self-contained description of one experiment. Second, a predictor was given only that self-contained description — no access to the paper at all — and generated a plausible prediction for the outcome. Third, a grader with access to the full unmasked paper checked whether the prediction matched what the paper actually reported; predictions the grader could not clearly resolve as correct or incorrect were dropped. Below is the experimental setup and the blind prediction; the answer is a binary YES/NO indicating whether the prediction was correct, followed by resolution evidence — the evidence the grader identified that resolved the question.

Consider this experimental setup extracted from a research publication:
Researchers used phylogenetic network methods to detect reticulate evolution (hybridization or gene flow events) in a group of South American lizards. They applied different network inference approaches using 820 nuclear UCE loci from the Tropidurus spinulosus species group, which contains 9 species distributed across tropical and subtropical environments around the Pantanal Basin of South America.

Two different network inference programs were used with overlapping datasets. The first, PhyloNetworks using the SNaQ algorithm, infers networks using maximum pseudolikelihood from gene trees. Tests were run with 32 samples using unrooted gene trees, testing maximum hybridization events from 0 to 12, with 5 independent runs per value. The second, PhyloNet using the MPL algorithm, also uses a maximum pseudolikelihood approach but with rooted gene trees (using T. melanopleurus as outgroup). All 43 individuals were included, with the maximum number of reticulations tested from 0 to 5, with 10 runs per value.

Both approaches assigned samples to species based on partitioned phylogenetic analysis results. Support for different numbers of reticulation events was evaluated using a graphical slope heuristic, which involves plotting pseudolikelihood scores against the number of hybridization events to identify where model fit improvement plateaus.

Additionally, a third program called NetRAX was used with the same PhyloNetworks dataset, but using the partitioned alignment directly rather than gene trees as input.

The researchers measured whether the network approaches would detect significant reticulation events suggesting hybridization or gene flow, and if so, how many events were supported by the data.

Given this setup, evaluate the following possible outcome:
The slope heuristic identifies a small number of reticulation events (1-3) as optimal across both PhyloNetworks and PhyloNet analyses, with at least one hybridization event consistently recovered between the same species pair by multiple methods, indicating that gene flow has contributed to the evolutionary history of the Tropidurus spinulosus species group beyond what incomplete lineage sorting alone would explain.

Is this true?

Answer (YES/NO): NO